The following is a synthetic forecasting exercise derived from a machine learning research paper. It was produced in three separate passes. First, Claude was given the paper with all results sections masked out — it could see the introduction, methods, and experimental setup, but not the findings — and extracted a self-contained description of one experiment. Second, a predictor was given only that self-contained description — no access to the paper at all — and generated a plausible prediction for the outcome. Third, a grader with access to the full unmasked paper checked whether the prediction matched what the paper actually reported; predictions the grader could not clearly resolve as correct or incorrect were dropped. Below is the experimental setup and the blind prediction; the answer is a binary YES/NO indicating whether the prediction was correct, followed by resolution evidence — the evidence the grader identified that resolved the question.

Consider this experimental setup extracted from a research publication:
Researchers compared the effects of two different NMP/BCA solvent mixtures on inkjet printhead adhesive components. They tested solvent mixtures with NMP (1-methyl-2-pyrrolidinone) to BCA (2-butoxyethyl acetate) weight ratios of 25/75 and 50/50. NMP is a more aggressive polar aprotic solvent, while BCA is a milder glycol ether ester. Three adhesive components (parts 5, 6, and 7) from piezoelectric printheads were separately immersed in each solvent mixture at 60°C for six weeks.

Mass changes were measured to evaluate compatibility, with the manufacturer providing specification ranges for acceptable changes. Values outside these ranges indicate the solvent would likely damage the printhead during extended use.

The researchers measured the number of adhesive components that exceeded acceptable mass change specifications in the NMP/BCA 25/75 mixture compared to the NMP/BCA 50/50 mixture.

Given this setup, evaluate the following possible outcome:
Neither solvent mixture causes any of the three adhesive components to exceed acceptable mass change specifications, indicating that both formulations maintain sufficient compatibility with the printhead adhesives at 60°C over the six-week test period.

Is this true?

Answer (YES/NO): NO